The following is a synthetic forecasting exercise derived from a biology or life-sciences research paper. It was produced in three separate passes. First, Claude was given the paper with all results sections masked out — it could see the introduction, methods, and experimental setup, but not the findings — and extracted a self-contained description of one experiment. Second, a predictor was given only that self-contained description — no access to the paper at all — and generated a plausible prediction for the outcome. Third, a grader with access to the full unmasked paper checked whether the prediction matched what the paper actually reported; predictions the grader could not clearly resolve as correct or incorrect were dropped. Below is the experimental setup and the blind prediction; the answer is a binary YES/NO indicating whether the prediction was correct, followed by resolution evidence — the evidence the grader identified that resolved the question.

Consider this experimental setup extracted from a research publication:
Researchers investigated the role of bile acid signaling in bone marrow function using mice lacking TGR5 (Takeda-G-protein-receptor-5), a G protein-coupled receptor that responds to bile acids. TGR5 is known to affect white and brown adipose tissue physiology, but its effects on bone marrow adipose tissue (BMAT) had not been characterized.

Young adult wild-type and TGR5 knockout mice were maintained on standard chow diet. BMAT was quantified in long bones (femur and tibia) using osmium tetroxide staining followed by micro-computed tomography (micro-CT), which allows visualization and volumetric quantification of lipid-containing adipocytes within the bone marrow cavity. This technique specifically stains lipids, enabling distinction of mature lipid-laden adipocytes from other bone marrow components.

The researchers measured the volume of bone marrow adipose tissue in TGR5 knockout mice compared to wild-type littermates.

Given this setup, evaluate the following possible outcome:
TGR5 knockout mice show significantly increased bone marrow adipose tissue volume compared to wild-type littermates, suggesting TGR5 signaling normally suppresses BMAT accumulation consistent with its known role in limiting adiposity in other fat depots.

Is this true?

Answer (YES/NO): NO